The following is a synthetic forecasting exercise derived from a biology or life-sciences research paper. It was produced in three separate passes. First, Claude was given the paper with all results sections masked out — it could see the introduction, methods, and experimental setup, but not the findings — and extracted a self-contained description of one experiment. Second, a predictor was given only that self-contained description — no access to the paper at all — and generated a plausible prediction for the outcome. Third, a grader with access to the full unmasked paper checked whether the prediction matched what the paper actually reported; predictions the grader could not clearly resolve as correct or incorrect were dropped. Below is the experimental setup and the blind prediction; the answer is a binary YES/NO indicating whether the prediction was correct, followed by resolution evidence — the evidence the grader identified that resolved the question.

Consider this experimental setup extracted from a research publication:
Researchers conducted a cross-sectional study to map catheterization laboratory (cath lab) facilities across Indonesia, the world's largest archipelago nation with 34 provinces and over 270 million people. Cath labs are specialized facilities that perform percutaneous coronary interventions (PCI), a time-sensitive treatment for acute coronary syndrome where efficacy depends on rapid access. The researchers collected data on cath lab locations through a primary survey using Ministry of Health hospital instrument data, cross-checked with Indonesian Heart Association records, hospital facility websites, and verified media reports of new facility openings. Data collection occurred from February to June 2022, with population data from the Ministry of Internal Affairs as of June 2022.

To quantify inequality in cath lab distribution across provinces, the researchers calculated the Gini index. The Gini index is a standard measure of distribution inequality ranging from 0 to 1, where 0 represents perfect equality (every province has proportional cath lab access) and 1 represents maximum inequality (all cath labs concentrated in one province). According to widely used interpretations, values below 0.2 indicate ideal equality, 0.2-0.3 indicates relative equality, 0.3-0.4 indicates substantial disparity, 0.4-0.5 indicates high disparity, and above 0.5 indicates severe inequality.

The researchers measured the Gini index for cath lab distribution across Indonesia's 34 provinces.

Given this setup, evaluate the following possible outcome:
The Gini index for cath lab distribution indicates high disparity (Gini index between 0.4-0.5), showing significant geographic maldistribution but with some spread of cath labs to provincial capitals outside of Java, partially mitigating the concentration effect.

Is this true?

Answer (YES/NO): YES